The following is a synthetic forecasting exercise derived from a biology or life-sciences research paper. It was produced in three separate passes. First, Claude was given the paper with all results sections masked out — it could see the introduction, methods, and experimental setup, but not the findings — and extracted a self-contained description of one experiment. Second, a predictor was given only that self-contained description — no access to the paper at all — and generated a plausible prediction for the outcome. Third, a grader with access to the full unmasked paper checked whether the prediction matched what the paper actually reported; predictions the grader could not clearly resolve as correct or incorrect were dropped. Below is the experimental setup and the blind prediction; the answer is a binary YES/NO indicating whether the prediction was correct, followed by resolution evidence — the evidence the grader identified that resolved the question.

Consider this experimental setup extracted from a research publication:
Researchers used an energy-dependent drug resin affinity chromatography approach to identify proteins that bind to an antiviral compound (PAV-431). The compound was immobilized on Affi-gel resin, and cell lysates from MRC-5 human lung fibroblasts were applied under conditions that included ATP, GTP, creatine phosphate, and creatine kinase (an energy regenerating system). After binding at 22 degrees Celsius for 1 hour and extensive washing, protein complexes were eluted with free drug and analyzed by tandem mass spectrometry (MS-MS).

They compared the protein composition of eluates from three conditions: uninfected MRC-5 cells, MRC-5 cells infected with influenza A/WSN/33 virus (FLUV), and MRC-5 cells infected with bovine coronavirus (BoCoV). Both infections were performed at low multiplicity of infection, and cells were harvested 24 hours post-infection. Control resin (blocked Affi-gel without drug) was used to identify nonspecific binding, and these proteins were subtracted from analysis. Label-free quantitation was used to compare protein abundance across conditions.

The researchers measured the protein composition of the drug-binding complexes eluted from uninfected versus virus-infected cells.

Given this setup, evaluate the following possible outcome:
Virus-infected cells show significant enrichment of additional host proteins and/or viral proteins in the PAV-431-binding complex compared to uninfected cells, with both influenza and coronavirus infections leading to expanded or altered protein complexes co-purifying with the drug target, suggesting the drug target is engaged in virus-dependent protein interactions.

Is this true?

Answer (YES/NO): YES